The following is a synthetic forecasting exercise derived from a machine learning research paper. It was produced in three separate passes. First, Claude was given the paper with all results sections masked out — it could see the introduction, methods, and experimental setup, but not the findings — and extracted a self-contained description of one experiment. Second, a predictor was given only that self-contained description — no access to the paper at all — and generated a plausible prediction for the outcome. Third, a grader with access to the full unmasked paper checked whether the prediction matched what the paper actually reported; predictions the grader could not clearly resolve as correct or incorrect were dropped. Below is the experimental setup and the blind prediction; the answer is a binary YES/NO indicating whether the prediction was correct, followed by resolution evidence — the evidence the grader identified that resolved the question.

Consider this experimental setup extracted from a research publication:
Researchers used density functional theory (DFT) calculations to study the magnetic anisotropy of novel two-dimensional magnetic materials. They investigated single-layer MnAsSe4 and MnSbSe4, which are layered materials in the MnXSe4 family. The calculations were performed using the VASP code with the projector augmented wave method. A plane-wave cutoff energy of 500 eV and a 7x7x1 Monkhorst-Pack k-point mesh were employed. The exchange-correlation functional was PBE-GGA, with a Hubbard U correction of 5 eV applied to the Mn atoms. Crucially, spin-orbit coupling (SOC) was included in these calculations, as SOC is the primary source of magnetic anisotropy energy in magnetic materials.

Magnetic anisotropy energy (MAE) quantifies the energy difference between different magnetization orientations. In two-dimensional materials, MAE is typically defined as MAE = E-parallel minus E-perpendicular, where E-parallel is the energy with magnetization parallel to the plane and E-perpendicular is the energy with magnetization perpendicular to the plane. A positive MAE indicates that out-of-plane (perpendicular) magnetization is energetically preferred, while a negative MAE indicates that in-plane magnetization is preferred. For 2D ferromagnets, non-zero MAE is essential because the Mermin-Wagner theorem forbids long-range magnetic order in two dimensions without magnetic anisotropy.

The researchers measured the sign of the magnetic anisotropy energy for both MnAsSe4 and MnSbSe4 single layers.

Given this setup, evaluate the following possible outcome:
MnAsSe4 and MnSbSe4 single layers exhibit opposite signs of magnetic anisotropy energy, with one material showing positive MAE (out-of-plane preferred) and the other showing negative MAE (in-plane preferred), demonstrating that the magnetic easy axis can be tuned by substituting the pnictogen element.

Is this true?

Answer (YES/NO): NO